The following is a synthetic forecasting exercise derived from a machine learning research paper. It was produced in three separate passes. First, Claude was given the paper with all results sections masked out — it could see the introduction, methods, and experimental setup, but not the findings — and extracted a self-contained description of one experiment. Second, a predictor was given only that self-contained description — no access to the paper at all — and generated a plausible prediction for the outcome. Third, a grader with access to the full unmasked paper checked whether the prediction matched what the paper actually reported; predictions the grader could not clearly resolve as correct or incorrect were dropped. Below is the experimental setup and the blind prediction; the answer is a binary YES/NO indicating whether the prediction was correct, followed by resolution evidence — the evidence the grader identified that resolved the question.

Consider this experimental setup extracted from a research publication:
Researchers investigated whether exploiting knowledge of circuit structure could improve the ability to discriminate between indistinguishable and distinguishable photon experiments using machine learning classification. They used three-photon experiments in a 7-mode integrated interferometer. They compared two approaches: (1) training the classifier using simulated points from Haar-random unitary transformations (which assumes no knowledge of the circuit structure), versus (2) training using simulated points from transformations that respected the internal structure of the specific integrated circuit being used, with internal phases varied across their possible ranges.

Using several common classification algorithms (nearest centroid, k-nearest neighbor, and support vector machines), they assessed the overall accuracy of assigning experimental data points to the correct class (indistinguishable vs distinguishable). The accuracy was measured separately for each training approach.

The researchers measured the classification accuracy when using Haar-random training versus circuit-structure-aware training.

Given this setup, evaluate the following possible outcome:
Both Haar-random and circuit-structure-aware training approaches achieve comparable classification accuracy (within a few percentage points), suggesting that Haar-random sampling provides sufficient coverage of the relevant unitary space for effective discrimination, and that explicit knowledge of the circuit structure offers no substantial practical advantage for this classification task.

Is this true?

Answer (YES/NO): NO